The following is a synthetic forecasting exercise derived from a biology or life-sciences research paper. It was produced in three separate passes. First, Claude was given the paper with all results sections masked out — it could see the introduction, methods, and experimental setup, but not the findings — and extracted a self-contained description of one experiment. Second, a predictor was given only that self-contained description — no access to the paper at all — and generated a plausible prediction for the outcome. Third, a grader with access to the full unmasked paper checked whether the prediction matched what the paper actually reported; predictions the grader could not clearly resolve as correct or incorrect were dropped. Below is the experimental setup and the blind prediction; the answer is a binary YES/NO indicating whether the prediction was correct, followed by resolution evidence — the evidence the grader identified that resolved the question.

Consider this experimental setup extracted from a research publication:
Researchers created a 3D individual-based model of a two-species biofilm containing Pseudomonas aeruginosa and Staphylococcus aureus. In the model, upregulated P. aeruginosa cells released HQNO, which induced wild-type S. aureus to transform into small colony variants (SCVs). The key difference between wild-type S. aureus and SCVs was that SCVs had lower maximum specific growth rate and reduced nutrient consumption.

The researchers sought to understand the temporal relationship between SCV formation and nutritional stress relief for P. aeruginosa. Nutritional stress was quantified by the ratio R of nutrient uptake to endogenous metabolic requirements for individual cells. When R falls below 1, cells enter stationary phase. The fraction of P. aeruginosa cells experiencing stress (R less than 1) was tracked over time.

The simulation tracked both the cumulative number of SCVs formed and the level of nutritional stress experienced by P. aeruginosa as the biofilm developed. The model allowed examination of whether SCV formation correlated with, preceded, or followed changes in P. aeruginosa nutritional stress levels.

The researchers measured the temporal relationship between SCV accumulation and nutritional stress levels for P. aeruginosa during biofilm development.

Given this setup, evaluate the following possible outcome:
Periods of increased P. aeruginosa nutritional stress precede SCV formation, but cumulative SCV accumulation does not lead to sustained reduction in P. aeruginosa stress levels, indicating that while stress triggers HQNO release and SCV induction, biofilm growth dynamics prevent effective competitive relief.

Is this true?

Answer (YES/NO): NO